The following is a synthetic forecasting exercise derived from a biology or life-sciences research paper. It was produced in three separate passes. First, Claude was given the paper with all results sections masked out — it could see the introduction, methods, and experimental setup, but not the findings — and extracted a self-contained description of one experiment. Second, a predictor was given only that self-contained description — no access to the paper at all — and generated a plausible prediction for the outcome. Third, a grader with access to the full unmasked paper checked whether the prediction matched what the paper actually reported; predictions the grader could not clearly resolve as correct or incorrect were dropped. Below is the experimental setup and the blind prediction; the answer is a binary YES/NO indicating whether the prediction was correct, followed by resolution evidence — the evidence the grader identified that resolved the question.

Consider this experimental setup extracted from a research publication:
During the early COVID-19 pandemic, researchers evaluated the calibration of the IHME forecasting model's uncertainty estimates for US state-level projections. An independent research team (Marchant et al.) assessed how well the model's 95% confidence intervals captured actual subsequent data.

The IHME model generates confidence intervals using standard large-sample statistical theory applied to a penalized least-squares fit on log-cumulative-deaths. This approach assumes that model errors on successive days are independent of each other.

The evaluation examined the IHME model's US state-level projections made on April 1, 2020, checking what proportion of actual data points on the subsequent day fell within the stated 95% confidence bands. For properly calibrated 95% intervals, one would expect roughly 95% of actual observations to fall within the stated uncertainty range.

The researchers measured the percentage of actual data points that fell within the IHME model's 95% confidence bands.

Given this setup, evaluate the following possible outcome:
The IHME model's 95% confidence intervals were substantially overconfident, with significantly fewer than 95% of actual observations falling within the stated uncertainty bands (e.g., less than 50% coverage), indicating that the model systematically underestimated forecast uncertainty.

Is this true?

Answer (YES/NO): YES